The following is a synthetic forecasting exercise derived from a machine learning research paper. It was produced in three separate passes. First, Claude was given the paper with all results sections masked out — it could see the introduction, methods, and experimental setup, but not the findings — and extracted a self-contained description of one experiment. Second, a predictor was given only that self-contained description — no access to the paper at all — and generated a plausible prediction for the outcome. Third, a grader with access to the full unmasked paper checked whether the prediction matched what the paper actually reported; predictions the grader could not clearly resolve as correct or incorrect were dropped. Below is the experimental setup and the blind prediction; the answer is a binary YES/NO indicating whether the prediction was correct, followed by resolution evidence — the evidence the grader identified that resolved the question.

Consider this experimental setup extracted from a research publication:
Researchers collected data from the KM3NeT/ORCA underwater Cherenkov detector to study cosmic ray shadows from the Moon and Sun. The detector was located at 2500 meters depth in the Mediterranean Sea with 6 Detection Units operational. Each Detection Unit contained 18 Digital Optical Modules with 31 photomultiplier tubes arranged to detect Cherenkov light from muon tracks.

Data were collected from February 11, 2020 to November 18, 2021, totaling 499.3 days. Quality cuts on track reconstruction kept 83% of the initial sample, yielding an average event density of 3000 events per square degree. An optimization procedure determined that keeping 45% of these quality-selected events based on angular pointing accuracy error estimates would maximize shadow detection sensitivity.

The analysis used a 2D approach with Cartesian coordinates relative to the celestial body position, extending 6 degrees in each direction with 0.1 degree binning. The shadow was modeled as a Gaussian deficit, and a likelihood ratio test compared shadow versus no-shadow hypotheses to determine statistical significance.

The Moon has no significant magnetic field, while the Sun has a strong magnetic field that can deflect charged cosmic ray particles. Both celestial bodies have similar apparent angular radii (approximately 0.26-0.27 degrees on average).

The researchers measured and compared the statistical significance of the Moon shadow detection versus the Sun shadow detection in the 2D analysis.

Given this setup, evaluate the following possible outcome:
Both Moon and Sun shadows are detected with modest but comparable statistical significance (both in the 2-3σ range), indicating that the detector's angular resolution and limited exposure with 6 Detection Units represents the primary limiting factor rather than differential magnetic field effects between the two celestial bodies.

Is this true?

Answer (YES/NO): NO